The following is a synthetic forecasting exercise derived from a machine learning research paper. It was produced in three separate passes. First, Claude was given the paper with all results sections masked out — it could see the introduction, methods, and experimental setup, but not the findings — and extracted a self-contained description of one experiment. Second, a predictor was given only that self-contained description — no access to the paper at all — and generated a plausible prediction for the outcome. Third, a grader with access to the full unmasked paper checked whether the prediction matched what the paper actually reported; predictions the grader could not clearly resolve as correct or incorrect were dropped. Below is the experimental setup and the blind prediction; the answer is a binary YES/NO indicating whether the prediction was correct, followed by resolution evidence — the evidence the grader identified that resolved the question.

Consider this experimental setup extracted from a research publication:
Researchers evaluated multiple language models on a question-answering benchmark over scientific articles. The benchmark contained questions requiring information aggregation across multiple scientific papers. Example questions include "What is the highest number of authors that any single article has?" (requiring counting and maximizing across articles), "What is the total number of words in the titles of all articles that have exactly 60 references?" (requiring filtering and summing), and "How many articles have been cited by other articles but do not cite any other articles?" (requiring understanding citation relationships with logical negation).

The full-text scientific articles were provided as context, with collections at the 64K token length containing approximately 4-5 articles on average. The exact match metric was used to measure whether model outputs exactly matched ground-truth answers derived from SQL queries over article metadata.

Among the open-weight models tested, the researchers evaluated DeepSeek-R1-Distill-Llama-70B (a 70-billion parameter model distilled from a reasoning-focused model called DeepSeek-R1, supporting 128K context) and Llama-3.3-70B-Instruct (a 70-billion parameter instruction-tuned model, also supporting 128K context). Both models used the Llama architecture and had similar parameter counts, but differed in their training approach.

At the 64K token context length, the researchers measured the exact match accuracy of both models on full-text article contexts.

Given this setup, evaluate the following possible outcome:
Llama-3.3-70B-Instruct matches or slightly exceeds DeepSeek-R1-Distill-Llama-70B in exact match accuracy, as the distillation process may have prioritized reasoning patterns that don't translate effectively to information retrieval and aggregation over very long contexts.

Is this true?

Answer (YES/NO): NO